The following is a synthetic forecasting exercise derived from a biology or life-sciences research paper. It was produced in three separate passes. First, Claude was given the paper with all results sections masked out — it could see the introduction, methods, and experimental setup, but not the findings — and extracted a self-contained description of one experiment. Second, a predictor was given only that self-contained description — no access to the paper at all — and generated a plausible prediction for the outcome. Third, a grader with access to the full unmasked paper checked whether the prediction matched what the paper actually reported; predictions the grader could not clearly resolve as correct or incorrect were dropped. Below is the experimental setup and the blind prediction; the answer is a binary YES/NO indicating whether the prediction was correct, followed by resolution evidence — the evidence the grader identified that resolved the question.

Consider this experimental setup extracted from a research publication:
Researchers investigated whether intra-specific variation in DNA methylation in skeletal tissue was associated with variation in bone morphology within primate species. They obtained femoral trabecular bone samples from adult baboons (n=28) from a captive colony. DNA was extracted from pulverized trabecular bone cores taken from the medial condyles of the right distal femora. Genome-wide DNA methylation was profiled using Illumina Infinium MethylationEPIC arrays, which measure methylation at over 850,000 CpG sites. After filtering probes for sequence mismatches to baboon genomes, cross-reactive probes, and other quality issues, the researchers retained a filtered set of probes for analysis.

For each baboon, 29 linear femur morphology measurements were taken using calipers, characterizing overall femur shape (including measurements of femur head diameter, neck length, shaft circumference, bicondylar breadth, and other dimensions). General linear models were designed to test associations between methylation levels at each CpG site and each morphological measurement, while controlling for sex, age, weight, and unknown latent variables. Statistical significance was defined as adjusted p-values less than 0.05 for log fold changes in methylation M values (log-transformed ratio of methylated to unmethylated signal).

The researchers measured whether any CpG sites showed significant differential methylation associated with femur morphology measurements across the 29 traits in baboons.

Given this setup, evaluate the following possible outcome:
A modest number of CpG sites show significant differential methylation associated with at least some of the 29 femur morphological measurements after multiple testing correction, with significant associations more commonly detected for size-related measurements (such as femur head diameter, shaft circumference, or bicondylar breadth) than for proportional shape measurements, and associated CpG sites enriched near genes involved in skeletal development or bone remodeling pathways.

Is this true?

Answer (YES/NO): NO